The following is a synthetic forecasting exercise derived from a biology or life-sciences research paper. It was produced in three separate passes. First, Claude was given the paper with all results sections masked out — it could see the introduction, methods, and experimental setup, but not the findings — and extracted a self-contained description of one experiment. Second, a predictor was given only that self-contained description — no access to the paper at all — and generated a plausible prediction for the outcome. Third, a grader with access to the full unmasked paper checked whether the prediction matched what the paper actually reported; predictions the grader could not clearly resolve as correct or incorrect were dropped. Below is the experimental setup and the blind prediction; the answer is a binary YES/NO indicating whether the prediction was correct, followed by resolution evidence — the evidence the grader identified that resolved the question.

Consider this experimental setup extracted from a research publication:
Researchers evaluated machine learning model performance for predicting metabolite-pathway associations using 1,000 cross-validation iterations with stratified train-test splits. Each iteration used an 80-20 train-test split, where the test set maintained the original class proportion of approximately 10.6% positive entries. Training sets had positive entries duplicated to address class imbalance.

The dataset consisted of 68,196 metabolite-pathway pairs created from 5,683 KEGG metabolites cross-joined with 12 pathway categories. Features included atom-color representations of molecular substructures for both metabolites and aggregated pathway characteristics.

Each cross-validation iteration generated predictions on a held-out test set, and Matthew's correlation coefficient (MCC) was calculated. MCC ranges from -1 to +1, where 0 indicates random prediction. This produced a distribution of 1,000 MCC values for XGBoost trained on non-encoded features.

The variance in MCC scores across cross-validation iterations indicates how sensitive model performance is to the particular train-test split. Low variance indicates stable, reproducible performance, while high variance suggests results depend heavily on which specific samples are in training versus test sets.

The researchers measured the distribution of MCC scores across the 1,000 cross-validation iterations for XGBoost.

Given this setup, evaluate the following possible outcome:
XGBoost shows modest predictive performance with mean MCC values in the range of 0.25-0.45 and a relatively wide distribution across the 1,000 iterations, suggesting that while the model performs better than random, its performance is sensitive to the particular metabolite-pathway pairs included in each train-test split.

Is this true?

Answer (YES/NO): NO